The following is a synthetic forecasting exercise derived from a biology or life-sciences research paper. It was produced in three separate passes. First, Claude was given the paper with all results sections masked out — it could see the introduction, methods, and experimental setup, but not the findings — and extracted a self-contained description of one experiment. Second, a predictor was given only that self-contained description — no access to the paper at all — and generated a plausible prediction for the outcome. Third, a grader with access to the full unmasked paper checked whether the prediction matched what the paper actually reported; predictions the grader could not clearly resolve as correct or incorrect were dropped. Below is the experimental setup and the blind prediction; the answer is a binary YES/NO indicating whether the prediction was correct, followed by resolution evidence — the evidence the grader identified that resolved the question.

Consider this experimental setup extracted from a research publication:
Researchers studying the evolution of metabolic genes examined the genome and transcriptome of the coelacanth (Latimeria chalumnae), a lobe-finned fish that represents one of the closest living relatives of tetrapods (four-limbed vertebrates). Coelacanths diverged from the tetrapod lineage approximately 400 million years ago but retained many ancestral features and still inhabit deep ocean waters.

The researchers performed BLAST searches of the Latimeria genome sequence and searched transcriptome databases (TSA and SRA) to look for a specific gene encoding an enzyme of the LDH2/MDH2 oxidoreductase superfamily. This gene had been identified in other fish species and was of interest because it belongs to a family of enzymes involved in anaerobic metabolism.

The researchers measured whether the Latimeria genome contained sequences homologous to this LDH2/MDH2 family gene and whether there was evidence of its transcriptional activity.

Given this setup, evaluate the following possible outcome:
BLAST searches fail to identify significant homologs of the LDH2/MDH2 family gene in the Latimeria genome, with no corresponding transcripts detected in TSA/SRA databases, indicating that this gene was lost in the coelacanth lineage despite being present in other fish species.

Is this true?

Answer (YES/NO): NO